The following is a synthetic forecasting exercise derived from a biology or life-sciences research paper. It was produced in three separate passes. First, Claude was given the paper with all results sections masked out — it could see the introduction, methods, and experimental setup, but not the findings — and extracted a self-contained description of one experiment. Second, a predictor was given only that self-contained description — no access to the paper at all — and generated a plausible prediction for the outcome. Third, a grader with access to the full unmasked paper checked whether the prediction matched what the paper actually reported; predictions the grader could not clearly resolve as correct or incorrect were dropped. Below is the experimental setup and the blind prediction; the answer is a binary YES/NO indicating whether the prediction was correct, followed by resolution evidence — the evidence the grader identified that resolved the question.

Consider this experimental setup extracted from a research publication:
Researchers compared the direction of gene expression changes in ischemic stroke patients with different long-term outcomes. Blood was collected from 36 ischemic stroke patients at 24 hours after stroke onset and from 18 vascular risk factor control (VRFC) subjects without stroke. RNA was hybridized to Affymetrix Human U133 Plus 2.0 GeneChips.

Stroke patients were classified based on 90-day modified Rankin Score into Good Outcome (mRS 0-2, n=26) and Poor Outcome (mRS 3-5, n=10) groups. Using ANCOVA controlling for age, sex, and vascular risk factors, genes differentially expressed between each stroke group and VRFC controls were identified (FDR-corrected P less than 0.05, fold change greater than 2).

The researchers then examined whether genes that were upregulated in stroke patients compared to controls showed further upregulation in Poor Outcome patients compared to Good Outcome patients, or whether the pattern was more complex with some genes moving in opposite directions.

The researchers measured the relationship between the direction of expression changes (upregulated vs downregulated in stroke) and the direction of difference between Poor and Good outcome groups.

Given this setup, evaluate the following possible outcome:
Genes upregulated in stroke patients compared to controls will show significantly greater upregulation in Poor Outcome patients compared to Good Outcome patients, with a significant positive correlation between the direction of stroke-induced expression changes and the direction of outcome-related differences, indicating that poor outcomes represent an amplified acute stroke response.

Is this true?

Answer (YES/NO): NO